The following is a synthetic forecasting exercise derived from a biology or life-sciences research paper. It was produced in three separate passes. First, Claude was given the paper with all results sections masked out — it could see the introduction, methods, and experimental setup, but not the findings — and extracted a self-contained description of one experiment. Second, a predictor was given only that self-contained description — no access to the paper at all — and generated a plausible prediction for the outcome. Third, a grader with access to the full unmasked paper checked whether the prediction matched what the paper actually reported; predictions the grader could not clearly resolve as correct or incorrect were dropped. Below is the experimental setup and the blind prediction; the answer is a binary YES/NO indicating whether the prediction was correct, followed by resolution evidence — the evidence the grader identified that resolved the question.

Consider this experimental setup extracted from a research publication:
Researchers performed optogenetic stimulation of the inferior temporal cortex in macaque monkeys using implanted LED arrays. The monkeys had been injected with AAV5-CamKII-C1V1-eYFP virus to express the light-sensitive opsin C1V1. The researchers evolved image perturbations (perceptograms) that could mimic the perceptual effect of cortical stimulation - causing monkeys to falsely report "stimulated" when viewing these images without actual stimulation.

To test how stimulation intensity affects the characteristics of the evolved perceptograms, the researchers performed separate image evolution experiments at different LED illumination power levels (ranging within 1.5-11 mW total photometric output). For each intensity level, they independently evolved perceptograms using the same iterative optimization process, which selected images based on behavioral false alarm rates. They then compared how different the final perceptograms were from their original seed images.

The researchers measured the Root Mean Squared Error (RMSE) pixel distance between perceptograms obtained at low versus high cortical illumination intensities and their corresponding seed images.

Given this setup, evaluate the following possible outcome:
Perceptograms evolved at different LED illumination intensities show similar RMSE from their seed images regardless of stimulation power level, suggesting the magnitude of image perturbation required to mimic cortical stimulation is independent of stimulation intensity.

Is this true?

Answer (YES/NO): NO